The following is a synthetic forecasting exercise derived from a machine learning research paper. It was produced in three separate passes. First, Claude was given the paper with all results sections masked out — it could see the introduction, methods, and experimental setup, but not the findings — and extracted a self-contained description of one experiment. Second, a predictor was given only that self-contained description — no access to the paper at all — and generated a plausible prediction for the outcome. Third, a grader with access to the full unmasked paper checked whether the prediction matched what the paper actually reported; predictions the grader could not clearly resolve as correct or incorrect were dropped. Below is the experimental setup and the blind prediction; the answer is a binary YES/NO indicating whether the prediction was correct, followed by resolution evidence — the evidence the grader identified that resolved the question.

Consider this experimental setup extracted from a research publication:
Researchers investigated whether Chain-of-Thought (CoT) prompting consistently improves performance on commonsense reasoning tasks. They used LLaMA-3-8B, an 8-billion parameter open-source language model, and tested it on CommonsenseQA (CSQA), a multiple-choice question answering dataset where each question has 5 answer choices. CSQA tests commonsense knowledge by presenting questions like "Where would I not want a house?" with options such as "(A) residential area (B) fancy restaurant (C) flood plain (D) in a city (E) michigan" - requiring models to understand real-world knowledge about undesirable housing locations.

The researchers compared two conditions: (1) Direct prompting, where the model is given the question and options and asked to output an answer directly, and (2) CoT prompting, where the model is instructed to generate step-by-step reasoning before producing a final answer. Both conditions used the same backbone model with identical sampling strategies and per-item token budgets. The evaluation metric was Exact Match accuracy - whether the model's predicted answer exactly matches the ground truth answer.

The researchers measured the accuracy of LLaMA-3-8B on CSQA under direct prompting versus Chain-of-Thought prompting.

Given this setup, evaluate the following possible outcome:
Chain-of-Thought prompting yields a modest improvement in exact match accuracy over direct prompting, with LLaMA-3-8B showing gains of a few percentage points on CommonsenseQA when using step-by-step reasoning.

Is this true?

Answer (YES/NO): NO